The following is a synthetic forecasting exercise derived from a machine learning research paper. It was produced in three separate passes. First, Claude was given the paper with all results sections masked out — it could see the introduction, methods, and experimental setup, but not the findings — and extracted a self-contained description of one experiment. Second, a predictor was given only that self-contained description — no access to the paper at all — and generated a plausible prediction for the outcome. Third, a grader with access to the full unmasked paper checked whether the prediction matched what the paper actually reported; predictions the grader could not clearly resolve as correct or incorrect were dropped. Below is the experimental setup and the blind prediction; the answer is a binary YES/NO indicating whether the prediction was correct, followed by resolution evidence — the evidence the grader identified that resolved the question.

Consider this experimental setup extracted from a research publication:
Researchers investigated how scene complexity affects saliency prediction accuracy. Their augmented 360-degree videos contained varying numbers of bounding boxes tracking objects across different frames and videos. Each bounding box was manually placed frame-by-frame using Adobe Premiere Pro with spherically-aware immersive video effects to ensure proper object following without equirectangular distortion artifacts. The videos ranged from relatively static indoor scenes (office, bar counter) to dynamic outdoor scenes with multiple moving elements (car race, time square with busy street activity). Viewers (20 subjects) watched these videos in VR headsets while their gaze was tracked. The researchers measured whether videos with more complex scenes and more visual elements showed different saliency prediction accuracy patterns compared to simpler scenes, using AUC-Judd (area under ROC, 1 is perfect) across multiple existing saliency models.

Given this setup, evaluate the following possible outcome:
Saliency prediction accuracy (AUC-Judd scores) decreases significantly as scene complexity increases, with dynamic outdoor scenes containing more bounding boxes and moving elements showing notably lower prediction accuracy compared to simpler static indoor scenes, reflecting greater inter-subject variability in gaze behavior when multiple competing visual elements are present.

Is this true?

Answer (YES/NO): NO